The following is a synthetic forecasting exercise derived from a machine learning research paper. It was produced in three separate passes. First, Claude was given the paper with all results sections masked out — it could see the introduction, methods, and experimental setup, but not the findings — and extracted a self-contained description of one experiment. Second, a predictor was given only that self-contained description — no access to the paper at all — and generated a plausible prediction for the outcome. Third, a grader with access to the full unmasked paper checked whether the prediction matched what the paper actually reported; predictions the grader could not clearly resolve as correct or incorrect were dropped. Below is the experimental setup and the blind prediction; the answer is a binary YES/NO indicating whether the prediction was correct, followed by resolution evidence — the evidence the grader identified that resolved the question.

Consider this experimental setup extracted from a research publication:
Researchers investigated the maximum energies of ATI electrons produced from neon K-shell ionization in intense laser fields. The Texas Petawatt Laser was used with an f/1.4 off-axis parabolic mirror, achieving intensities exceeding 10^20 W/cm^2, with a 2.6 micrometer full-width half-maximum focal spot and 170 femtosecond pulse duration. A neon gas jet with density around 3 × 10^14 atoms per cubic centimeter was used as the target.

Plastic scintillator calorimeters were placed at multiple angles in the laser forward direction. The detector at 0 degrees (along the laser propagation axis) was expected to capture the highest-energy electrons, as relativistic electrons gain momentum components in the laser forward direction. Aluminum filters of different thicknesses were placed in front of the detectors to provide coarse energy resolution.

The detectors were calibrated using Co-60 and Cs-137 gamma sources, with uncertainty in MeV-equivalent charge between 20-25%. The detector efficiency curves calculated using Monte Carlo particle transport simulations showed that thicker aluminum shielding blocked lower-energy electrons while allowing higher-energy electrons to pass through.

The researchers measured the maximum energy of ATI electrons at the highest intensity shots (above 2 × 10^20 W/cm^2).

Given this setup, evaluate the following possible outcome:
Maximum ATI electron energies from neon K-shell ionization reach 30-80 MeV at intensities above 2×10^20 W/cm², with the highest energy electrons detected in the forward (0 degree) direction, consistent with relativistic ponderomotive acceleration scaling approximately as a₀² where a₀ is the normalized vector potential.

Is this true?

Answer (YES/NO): NO